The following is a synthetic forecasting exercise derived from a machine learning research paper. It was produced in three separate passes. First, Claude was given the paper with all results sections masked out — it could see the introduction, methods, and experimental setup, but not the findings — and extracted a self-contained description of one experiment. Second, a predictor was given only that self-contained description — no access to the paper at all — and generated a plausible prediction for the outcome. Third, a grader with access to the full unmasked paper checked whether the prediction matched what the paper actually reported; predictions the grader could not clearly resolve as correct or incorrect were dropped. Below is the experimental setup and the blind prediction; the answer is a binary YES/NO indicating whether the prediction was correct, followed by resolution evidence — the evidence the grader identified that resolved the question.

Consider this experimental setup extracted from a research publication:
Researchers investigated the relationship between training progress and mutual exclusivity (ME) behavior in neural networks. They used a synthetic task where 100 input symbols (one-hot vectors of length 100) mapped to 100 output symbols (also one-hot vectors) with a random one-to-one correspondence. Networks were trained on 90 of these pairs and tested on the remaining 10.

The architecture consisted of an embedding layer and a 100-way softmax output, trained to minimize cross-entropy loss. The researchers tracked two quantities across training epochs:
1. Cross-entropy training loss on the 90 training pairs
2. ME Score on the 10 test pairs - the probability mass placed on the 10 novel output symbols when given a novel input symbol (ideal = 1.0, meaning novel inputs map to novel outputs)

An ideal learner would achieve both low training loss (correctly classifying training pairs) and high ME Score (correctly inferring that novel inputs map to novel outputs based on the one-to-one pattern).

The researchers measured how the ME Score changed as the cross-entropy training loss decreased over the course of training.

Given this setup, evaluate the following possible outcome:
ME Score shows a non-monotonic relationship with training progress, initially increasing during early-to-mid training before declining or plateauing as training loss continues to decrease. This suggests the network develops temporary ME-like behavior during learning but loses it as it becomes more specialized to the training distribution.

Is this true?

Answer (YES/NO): NO